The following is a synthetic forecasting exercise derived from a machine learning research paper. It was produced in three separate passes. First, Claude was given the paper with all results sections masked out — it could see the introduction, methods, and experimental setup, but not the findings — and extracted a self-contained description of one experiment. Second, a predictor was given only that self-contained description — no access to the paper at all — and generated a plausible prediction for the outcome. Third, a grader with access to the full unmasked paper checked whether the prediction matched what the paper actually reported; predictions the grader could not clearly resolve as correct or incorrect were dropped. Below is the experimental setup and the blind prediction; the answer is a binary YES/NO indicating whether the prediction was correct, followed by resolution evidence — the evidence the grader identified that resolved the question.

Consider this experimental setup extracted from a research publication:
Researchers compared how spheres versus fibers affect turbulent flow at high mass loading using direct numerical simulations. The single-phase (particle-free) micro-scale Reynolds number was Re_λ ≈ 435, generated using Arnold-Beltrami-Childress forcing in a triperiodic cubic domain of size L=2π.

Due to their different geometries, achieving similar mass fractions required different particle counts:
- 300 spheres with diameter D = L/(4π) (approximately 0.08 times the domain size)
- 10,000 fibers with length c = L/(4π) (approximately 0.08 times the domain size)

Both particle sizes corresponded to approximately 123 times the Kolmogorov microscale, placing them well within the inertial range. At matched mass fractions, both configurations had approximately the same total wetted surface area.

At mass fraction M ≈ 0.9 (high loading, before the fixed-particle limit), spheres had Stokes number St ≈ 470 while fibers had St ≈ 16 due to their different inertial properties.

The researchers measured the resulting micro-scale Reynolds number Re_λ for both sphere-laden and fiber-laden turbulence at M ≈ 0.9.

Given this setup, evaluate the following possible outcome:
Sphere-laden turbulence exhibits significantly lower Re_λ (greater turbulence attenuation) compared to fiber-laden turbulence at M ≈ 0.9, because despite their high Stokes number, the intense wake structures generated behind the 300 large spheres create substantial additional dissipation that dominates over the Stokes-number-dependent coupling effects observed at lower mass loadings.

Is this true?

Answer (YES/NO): NO